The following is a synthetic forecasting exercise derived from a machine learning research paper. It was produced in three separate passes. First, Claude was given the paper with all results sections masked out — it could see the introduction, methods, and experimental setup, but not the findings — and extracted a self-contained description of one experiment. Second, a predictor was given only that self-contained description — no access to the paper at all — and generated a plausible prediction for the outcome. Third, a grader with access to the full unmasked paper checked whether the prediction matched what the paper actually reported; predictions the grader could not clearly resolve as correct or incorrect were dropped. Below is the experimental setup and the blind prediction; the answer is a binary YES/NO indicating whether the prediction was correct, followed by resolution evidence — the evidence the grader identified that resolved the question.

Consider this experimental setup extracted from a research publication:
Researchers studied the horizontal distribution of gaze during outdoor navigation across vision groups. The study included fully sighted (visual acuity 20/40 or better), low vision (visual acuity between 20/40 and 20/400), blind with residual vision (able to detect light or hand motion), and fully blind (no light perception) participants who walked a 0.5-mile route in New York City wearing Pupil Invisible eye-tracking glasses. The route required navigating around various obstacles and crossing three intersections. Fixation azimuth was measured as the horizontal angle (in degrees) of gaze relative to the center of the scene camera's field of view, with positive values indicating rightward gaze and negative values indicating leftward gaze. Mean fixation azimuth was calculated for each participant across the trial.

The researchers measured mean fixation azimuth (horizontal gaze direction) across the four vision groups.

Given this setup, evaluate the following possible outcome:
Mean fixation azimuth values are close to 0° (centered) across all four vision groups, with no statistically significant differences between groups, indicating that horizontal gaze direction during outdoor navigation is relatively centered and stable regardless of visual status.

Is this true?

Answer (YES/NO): NO